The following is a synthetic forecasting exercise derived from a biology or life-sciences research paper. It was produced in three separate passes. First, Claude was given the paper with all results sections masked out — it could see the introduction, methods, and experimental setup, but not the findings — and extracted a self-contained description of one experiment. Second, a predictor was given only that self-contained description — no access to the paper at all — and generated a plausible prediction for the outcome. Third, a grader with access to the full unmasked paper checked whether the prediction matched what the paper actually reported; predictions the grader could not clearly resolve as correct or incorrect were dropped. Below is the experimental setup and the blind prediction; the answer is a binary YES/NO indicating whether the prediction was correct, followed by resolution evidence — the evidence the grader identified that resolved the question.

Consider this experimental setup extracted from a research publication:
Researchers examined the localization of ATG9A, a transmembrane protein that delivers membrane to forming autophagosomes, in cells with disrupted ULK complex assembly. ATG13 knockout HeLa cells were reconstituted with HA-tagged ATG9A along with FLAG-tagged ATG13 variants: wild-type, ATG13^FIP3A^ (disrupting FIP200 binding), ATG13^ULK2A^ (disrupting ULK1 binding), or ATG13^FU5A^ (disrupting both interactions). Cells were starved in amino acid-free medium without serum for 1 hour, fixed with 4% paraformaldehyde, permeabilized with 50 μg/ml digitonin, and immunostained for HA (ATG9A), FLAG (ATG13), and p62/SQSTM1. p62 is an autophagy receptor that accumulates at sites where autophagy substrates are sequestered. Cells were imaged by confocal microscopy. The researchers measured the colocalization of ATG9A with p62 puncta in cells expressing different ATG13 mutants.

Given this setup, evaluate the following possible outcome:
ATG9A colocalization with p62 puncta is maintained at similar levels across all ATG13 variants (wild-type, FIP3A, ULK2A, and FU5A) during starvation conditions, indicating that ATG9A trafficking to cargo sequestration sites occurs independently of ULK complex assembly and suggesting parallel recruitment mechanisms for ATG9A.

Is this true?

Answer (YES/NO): YES